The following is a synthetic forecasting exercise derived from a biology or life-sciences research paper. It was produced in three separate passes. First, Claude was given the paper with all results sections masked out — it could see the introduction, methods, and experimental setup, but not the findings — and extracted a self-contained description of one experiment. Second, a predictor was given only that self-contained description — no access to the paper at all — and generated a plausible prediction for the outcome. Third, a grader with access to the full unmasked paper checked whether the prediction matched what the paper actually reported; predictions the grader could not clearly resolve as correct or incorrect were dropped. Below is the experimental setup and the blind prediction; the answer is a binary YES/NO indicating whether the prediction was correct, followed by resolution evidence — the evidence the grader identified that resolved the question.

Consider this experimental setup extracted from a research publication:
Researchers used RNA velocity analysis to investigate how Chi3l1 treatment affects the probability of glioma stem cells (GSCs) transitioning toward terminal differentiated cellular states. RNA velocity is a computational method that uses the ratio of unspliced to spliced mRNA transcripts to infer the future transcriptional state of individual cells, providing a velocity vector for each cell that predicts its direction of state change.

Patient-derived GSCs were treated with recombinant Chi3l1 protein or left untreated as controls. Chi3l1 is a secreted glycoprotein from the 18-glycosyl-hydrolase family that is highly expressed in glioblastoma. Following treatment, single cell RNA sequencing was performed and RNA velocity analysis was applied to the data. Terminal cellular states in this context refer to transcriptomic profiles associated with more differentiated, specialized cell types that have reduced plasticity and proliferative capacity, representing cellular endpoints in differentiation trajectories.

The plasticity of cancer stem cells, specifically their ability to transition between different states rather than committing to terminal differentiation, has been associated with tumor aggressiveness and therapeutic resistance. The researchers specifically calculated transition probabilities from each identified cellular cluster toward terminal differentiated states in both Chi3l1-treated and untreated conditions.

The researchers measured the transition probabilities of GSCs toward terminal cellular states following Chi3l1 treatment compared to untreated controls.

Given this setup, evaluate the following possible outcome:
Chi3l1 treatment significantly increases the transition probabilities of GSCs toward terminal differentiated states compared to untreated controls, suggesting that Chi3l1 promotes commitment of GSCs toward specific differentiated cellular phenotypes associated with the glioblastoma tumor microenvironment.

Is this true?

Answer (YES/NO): NO